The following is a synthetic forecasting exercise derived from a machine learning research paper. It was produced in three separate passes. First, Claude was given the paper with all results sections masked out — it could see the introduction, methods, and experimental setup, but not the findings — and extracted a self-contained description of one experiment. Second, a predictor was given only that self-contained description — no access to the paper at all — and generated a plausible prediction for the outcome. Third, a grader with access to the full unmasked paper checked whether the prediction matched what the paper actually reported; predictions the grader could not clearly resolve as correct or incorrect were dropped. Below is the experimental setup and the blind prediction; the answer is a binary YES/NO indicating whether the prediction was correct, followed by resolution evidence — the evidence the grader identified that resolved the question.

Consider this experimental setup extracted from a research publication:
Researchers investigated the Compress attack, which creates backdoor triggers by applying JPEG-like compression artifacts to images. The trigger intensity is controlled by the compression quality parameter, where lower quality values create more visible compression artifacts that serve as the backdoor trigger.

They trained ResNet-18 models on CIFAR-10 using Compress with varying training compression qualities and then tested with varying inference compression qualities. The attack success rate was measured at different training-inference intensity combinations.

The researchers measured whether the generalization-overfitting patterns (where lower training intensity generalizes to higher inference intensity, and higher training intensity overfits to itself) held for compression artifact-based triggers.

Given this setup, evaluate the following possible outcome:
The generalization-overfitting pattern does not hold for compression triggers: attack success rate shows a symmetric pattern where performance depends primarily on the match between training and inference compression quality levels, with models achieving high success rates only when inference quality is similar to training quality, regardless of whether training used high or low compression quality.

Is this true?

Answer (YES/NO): NO